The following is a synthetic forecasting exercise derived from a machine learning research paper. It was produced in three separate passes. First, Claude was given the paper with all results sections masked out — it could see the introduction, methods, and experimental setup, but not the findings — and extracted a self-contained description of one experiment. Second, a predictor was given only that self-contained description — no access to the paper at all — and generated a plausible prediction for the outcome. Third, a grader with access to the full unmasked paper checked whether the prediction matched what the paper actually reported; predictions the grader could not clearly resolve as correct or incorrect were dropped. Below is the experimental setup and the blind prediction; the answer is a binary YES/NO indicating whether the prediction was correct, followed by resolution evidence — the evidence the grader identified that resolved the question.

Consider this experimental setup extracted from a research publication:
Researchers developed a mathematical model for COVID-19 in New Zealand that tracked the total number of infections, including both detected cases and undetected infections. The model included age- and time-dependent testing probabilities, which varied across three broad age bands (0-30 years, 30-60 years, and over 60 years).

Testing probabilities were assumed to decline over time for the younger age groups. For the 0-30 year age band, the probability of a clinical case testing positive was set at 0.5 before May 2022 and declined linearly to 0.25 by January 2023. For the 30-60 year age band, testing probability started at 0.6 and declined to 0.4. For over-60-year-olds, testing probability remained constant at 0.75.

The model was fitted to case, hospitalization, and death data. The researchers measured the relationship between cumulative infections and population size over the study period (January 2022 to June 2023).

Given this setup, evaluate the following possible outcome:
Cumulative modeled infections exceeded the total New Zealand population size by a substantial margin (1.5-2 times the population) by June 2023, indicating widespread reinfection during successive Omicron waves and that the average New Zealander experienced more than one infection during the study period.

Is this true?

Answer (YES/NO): NO